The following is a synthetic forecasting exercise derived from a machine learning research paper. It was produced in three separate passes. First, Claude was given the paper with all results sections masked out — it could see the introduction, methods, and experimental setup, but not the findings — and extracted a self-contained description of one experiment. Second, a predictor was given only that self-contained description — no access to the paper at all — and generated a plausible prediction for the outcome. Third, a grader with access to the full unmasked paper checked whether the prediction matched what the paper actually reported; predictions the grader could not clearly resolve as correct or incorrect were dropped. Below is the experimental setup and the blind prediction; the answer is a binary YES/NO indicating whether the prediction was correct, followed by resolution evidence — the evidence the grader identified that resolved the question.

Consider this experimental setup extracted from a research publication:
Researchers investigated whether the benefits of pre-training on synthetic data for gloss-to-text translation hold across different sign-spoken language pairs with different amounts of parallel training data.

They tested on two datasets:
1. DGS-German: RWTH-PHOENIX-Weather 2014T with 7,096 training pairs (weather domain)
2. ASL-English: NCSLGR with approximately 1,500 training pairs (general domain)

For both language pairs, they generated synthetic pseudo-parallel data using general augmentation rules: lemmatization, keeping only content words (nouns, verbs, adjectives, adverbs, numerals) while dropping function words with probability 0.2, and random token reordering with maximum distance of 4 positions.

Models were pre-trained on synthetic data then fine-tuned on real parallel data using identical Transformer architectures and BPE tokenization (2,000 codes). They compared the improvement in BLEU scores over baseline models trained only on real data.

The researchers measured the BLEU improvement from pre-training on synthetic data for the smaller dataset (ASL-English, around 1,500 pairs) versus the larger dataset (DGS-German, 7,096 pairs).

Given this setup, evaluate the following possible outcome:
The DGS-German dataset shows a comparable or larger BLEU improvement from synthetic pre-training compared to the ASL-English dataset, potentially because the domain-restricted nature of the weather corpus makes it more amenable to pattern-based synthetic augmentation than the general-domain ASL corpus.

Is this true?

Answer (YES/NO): NO